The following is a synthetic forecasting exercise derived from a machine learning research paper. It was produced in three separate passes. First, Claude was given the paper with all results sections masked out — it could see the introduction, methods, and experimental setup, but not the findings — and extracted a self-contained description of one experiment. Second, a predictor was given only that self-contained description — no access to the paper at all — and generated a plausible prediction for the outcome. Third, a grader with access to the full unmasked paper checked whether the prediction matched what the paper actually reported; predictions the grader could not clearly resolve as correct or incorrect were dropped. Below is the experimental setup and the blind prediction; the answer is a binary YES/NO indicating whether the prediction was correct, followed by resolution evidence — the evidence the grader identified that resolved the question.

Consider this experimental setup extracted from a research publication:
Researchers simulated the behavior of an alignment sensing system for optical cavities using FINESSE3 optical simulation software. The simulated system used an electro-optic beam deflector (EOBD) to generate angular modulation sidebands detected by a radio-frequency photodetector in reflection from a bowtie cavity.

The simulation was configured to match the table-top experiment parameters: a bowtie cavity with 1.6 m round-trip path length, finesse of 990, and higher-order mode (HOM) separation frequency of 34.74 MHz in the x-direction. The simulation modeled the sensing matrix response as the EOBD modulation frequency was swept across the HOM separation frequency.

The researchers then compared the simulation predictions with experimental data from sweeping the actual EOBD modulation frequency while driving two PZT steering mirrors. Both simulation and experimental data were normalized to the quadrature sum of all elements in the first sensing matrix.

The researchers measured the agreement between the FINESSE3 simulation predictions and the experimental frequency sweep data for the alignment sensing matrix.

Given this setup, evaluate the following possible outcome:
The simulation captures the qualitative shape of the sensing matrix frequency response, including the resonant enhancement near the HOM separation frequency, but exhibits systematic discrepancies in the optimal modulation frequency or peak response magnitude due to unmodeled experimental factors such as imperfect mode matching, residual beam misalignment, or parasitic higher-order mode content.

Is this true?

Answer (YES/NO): NO